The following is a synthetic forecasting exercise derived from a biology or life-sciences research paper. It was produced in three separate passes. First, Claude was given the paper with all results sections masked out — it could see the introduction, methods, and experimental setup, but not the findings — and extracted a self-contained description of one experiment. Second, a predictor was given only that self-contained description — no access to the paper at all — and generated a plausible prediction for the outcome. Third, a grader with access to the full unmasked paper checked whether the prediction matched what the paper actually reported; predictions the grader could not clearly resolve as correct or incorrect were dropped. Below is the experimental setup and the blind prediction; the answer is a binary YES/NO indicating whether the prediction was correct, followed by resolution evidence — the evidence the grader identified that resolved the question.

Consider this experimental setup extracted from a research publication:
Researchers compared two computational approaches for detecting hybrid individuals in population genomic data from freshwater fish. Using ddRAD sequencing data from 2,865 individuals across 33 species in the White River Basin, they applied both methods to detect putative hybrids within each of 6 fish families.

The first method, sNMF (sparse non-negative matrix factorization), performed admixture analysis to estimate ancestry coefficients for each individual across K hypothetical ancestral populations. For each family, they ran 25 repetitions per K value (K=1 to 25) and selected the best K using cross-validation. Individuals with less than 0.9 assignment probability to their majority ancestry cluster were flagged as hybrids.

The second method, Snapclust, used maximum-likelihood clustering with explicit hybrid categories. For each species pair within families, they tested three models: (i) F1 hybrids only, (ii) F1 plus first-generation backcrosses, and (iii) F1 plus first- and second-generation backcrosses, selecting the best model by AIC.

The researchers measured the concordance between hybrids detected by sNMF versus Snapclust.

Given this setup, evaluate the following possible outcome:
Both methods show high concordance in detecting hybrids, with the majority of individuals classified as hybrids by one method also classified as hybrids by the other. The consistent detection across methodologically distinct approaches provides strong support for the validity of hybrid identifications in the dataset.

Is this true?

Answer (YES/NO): YES